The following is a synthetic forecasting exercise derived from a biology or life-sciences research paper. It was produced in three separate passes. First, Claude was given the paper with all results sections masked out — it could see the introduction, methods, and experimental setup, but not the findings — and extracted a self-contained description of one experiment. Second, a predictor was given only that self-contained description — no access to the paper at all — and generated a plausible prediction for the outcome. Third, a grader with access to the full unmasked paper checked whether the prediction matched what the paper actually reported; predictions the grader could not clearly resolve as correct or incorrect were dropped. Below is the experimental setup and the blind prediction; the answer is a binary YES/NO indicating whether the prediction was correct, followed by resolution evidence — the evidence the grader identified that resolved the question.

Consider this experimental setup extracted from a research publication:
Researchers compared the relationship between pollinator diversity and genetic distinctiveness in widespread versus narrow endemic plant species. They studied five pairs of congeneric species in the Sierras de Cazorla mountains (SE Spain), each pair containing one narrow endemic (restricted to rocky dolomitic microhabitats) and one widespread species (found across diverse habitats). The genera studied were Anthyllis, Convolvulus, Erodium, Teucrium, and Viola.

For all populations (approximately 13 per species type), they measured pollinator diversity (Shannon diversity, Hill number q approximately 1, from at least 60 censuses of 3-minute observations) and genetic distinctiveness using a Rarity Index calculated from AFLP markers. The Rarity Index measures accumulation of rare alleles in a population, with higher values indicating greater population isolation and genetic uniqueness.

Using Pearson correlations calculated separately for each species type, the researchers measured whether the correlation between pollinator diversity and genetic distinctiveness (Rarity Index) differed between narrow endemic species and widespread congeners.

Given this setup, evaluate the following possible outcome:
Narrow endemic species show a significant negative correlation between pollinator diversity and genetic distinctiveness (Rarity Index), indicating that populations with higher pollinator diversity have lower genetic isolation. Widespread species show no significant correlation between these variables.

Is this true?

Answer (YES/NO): NO